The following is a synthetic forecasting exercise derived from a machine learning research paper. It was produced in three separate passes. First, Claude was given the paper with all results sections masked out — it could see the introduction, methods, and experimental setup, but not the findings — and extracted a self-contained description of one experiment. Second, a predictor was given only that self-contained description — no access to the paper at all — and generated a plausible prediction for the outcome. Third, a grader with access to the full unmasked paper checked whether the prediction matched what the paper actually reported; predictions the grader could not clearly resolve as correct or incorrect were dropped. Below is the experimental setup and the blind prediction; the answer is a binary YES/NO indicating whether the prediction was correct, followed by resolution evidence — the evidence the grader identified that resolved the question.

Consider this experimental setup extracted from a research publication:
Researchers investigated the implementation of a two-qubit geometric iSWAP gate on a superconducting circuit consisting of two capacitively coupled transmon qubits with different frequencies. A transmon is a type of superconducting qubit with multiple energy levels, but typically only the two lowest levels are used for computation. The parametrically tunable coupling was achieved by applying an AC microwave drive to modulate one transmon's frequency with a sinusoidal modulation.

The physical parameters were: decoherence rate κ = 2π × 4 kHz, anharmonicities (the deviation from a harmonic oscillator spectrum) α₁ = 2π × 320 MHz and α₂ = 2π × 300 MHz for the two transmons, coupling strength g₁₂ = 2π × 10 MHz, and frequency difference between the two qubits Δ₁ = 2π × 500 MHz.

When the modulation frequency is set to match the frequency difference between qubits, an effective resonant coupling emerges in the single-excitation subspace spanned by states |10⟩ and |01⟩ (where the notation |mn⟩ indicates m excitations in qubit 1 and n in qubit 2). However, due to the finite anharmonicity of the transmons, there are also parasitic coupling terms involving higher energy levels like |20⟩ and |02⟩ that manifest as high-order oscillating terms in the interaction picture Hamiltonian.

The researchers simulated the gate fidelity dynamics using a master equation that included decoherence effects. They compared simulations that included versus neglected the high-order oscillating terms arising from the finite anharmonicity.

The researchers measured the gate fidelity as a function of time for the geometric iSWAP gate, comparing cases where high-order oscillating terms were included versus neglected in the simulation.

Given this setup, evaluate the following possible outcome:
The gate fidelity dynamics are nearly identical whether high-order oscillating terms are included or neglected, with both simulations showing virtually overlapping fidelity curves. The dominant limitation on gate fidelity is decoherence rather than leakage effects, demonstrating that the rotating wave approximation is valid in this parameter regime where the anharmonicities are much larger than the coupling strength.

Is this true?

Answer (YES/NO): YES